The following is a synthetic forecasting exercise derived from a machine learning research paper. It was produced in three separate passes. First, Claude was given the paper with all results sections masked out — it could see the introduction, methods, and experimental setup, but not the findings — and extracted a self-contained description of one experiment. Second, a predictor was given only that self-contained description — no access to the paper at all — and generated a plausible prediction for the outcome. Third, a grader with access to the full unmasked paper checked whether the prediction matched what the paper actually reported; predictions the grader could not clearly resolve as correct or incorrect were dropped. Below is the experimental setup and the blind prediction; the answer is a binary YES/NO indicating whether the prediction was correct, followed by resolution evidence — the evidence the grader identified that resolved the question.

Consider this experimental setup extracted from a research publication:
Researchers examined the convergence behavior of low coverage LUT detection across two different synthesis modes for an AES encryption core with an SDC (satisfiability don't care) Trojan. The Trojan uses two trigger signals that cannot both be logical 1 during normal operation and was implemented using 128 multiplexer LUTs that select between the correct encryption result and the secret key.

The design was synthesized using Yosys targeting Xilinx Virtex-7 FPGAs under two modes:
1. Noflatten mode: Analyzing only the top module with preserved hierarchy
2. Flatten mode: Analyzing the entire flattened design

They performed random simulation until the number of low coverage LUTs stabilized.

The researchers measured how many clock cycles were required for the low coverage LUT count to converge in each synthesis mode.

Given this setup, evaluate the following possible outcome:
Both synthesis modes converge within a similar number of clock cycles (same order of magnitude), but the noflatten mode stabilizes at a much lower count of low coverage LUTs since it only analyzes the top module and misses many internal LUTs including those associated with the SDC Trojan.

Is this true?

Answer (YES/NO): NO